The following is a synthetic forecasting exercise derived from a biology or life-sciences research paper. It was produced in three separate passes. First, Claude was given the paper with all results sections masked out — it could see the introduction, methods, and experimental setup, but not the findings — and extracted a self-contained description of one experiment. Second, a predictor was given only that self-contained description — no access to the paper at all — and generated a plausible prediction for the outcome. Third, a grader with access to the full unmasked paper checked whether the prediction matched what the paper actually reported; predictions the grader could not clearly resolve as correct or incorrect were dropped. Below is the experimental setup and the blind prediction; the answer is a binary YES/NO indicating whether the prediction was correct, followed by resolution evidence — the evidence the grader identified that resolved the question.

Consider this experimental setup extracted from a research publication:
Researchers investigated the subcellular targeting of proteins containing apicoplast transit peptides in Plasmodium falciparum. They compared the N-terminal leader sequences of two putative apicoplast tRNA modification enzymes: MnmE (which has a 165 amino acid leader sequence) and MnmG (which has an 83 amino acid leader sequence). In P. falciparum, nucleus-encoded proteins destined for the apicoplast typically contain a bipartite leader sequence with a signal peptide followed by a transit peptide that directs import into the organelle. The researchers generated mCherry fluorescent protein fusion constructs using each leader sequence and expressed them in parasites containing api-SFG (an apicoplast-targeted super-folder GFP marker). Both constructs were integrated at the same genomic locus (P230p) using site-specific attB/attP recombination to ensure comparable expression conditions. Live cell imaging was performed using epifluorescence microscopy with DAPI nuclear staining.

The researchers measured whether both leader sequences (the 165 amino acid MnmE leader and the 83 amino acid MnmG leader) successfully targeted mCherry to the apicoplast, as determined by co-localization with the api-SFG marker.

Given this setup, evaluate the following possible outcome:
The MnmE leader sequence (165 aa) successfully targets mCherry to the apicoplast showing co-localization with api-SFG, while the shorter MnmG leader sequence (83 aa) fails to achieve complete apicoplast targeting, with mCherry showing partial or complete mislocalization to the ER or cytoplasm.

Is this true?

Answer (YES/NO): NO